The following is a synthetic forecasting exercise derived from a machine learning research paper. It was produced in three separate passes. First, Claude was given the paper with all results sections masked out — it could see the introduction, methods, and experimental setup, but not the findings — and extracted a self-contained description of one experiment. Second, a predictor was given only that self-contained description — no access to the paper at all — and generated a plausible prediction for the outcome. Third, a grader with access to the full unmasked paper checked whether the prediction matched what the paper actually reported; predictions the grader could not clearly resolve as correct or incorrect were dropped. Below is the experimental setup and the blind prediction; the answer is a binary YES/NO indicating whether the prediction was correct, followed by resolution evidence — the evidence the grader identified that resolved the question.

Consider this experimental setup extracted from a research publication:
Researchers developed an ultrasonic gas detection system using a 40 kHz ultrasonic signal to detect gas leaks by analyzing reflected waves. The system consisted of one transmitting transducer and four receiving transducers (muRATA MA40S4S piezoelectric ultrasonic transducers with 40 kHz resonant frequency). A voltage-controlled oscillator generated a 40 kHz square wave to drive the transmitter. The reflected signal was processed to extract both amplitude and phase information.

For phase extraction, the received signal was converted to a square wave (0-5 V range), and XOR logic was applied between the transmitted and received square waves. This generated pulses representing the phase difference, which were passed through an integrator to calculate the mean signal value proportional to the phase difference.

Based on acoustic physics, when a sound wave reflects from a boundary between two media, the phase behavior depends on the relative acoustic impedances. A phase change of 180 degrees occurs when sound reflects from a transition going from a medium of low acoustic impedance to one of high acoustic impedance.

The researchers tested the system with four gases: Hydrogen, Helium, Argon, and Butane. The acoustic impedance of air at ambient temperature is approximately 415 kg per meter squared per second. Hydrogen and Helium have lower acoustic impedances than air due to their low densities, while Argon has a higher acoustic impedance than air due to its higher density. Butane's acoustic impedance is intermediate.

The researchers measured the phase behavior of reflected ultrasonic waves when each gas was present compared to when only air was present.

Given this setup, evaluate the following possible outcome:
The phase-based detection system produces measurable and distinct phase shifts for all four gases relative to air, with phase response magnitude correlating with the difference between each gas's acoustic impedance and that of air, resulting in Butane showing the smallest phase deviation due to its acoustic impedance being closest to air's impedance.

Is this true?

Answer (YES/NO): NO